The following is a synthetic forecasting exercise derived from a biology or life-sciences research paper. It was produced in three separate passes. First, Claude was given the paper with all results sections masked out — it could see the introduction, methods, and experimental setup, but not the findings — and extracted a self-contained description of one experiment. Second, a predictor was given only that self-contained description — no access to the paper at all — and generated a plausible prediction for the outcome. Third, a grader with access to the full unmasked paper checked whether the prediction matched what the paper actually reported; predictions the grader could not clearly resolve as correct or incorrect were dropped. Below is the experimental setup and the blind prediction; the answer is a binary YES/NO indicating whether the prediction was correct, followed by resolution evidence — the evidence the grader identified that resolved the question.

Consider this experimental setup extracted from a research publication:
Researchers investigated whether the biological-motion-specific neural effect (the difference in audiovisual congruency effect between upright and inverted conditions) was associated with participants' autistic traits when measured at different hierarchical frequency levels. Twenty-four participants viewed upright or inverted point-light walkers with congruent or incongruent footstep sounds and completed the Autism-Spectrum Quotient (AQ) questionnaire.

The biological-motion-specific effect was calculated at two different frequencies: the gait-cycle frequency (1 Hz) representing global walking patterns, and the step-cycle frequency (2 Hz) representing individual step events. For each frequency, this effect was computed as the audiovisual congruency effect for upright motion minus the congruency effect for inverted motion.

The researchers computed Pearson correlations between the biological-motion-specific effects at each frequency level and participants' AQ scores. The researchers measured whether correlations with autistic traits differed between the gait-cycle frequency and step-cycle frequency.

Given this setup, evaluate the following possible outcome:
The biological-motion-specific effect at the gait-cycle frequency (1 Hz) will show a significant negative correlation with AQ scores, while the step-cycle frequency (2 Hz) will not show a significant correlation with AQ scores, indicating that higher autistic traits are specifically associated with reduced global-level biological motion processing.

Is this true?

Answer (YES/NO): YES